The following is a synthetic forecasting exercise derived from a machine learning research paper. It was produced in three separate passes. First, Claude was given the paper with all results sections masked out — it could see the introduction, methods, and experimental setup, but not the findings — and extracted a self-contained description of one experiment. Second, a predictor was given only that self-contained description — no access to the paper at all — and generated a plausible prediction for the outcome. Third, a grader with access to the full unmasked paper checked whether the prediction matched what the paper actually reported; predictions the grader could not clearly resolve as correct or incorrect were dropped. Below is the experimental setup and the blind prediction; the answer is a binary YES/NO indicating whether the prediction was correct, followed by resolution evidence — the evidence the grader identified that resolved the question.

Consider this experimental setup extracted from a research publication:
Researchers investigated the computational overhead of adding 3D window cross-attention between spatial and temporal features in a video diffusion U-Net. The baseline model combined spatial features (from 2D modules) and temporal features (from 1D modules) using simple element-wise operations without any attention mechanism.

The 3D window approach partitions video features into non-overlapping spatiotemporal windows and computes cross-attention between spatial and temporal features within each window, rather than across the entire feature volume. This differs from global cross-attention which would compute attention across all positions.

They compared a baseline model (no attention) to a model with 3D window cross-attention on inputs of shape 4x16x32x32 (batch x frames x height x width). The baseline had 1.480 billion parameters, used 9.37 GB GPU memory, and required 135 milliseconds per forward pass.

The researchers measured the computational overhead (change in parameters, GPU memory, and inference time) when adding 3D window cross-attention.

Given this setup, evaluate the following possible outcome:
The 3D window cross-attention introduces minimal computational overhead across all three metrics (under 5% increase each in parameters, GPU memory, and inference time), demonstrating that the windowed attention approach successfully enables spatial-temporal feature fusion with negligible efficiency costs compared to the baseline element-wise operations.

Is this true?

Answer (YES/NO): NO